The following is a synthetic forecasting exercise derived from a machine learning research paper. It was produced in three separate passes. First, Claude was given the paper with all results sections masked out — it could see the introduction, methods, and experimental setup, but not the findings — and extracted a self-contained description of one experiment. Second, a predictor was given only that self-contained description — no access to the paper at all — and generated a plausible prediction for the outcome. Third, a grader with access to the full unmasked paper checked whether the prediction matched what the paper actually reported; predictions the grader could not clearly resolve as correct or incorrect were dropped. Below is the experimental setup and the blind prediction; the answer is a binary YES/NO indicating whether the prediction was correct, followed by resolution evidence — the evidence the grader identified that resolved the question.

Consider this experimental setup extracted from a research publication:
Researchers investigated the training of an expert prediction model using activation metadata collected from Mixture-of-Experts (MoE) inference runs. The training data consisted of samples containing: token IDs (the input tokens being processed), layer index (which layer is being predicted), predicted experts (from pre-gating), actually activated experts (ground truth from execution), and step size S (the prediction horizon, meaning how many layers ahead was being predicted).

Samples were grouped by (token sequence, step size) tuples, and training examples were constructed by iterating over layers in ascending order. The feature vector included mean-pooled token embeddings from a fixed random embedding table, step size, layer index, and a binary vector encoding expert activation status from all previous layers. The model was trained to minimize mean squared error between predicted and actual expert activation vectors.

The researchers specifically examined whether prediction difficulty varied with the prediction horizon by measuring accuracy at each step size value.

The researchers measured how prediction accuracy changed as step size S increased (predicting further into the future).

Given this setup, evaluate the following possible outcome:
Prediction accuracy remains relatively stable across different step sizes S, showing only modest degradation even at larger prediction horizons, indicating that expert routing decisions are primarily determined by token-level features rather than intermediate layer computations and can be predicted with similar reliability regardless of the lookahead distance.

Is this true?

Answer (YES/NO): NO